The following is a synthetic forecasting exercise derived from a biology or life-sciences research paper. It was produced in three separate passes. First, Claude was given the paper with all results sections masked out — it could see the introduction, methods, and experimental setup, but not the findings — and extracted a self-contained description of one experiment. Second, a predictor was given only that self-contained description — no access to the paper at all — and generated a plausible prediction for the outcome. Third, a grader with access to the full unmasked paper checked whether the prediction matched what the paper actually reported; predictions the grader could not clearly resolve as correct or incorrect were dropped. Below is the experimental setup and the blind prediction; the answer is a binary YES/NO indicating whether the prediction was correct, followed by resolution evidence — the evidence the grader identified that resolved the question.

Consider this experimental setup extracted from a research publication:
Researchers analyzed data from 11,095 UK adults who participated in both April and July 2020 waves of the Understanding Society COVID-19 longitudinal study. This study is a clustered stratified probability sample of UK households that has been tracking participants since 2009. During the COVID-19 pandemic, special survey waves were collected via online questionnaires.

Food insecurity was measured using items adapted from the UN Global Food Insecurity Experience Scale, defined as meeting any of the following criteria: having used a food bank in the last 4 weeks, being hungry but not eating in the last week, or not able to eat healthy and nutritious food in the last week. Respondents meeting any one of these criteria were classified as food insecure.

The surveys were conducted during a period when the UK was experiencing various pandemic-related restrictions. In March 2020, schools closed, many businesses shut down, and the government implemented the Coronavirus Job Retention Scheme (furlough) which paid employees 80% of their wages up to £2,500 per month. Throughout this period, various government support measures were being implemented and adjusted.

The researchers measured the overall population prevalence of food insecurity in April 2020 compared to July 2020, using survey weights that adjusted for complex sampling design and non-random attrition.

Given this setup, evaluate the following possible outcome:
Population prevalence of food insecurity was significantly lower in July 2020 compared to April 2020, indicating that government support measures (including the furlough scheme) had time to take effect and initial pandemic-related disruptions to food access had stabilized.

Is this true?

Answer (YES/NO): NO